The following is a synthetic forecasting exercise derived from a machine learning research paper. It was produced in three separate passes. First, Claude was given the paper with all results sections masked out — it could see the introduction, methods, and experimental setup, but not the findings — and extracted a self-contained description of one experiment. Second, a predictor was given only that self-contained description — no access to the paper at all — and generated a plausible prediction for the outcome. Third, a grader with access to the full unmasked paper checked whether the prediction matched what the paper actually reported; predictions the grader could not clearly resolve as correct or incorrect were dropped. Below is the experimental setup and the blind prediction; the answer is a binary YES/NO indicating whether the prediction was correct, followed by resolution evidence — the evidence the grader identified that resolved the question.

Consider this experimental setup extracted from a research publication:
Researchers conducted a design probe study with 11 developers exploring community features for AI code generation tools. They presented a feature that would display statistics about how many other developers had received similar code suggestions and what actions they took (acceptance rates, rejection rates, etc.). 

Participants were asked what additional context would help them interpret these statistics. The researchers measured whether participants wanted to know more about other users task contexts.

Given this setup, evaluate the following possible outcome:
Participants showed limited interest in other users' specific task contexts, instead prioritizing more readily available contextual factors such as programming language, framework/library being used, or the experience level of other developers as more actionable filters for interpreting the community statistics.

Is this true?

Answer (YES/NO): NO